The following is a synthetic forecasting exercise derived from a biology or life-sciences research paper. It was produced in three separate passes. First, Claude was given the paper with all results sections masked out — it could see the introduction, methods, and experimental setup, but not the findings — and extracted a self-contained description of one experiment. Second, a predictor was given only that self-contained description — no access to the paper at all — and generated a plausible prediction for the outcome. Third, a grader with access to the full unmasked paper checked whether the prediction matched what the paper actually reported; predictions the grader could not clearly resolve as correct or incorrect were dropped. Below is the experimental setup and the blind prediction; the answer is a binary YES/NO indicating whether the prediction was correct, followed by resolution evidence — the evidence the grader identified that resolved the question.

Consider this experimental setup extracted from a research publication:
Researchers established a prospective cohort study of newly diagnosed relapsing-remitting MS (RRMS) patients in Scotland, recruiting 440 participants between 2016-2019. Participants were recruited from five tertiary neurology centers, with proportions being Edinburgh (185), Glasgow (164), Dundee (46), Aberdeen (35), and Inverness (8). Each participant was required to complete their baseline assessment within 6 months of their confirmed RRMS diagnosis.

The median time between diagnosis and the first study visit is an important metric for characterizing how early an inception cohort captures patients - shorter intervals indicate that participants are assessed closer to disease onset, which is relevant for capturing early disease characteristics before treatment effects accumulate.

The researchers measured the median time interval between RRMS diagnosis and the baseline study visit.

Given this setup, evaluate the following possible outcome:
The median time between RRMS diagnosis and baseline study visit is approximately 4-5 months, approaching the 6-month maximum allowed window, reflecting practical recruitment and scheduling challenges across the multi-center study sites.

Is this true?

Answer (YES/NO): NO